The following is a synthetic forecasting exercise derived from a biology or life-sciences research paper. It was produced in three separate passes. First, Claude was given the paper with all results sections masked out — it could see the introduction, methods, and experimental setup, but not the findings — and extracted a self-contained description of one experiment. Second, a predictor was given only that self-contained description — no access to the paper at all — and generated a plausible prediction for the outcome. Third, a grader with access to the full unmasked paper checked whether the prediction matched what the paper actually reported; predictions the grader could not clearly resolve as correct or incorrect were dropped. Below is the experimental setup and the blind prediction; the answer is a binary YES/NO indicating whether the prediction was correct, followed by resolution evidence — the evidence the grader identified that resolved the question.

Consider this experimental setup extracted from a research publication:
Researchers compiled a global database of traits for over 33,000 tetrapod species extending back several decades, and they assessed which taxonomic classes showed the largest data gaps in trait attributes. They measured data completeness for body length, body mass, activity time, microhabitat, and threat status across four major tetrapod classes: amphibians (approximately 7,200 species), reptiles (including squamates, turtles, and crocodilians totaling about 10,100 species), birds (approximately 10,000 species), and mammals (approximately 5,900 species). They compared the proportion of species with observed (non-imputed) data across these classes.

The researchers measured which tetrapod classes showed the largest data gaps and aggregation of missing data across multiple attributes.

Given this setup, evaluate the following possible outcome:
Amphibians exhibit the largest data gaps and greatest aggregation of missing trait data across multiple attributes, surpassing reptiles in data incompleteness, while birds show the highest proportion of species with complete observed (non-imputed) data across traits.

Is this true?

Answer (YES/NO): NO